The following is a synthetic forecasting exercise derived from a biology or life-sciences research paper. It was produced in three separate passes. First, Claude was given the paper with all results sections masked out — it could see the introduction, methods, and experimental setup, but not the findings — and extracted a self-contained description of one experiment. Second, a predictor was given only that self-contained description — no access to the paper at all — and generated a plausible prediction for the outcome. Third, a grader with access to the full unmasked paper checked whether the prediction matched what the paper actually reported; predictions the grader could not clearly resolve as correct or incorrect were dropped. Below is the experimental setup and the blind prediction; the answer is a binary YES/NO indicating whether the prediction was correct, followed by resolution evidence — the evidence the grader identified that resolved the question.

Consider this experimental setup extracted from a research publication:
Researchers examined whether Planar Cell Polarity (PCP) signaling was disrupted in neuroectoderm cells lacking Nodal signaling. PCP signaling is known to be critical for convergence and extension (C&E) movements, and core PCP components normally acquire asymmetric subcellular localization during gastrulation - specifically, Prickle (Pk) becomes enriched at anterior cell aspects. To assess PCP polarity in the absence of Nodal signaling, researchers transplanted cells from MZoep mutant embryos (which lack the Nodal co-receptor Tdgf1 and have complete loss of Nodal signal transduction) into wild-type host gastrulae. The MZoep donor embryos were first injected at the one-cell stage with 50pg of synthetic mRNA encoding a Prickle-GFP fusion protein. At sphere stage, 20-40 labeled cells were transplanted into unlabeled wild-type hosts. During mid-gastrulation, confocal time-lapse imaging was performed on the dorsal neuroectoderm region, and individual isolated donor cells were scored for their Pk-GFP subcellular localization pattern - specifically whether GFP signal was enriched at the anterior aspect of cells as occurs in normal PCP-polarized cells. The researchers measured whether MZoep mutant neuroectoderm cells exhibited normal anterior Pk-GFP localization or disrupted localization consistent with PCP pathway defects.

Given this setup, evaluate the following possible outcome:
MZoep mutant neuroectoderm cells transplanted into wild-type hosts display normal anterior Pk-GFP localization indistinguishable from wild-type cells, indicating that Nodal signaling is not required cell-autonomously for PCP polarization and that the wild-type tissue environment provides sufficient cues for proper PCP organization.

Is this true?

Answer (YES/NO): NO